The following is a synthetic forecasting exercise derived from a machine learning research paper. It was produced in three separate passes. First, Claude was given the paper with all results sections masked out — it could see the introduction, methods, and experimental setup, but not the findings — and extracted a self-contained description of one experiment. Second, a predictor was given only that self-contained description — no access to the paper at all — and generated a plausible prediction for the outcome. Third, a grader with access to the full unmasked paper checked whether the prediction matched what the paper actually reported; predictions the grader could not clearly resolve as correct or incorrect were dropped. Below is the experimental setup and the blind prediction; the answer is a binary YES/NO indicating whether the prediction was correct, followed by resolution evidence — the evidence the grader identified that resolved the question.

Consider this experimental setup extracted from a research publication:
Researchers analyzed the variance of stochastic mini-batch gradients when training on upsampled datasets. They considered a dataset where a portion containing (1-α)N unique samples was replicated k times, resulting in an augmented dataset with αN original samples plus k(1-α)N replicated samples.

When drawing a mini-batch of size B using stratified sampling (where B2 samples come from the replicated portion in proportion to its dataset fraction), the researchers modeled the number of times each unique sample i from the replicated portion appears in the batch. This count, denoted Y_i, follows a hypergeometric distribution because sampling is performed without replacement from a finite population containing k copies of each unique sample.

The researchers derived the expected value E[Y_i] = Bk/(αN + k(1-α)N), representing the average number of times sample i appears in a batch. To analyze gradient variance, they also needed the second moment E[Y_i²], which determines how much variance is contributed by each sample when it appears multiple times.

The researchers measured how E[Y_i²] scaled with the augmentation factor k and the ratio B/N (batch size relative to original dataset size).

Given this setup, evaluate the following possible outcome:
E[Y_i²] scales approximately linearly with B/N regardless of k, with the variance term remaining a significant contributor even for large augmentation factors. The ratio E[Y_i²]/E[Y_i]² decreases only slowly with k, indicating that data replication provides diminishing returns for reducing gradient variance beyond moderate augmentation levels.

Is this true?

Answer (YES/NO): NO